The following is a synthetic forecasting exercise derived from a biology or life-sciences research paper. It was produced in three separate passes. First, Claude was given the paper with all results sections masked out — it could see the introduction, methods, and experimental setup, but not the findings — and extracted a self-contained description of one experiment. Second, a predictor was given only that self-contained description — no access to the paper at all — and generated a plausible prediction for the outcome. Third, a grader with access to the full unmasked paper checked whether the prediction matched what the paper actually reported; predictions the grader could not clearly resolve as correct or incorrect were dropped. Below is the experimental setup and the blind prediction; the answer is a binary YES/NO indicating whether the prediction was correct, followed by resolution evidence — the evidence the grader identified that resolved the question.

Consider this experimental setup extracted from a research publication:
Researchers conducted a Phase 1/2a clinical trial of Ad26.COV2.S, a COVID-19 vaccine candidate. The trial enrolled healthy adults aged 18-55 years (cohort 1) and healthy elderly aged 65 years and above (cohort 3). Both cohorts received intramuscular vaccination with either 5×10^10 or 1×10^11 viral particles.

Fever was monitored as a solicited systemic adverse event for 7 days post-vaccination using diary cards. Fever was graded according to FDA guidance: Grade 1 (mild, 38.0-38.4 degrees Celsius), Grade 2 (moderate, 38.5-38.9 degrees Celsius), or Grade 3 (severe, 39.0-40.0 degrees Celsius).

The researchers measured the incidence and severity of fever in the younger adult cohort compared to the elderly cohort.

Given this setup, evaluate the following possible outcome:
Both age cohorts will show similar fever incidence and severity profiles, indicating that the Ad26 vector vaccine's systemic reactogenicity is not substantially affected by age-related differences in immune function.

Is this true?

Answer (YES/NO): NO